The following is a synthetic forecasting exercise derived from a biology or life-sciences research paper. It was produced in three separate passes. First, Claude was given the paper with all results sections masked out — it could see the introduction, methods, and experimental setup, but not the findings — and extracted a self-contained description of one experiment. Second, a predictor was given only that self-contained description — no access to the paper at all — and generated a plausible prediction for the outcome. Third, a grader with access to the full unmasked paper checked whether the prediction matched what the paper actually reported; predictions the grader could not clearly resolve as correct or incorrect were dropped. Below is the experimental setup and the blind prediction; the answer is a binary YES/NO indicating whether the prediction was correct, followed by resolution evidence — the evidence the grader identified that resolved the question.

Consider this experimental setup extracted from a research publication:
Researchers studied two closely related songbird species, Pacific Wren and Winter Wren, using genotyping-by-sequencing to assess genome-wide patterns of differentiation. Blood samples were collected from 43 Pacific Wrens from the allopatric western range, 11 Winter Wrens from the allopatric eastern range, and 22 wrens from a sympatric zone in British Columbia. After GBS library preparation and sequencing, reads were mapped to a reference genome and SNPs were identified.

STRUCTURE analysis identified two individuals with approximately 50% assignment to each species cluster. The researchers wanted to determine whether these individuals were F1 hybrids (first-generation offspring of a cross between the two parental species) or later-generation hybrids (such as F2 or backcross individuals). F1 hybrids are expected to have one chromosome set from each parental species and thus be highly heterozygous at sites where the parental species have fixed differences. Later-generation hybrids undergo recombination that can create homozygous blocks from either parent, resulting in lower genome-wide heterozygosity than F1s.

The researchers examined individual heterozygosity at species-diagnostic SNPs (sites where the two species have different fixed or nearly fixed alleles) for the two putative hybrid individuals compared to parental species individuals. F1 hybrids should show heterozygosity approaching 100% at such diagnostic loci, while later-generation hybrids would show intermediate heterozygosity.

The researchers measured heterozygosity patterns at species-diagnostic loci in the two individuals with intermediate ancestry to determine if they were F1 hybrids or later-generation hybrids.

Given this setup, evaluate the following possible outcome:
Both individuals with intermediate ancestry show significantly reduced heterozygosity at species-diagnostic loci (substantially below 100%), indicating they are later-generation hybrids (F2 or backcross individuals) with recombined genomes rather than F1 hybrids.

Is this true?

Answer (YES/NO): NO